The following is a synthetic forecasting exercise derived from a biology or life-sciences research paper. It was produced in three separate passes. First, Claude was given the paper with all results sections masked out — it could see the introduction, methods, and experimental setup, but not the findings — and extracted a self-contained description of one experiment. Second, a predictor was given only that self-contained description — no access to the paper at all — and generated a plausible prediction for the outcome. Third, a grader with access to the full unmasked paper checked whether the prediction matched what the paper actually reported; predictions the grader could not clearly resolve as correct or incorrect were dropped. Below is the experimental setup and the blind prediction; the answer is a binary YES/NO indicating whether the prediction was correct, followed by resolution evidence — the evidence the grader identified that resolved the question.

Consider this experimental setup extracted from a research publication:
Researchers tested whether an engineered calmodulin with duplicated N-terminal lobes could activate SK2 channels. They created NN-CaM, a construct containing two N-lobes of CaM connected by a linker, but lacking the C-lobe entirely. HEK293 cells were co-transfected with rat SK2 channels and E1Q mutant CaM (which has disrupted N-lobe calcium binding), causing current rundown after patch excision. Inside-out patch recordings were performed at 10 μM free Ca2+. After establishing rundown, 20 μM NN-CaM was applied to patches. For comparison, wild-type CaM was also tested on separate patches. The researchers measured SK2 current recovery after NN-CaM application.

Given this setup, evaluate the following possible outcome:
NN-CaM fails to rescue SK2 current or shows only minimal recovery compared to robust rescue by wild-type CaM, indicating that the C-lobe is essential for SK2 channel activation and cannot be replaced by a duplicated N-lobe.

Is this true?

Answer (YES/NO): YES